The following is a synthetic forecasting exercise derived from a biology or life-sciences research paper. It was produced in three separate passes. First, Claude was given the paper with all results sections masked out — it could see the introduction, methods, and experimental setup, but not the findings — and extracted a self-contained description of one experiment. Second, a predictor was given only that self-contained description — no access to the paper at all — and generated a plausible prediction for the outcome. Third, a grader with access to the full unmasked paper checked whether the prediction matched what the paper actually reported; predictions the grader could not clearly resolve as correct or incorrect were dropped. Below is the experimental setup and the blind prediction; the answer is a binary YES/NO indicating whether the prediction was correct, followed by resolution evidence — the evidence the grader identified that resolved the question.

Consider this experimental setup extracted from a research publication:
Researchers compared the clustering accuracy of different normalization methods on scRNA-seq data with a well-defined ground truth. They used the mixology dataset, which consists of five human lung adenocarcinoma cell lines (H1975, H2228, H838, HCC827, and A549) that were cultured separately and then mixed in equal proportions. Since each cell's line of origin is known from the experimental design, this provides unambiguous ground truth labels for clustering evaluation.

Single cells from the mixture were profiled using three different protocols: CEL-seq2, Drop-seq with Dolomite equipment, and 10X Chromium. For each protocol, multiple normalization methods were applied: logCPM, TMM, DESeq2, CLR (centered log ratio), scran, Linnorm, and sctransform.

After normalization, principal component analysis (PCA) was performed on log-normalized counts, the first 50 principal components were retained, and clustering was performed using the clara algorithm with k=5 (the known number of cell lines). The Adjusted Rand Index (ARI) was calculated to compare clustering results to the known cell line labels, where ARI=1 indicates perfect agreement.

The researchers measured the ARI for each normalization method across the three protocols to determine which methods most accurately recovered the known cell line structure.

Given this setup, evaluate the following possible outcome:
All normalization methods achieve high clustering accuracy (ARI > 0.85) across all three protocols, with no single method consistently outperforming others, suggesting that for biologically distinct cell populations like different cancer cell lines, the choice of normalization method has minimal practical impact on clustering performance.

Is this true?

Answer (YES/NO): NO